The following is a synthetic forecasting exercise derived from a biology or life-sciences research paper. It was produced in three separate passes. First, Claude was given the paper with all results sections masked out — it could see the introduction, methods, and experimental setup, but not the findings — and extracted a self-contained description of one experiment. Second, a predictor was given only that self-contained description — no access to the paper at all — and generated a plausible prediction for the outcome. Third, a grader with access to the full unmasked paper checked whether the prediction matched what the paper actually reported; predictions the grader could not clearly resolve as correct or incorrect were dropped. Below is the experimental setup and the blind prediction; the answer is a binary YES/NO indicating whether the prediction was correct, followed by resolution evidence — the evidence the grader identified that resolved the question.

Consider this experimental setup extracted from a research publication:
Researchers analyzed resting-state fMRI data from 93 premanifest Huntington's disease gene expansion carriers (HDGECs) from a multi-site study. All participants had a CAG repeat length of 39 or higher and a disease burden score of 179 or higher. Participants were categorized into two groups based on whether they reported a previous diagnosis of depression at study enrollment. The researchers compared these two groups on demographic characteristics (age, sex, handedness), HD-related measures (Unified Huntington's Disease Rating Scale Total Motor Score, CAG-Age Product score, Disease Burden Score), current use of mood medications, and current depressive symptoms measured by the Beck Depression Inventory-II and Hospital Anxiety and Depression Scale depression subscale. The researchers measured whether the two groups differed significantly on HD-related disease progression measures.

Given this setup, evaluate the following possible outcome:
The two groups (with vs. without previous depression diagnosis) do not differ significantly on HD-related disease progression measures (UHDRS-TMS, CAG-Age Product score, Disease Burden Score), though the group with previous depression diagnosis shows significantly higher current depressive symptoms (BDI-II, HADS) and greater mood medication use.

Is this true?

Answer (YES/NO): YES